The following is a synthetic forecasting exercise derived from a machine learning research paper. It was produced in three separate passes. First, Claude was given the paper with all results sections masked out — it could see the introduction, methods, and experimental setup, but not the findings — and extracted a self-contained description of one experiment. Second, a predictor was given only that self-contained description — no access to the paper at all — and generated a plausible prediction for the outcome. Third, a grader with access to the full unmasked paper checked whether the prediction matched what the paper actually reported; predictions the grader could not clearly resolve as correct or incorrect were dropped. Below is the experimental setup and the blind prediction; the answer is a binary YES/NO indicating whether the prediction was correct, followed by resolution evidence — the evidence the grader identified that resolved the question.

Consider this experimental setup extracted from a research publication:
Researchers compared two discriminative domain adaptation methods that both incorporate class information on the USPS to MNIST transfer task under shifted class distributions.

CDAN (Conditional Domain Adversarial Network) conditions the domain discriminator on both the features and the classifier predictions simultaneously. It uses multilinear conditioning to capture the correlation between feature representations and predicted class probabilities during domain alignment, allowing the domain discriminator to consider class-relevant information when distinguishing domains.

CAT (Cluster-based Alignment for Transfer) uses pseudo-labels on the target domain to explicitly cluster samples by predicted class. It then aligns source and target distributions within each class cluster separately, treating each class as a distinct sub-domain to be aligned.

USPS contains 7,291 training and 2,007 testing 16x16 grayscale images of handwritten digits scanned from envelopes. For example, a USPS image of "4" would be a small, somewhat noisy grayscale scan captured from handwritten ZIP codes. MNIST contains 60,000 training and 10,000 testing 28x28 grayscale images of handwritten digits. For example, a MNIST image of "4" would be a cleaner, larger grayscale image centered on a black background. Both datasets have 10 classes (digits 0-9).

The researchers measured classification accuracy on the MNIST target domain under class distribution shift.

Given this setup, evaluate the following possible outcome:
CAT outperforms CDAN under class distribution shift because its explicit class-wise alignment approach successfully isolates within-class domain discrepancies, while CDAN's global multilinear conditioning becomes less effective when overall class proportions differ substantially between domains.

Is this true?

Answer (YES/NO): YES